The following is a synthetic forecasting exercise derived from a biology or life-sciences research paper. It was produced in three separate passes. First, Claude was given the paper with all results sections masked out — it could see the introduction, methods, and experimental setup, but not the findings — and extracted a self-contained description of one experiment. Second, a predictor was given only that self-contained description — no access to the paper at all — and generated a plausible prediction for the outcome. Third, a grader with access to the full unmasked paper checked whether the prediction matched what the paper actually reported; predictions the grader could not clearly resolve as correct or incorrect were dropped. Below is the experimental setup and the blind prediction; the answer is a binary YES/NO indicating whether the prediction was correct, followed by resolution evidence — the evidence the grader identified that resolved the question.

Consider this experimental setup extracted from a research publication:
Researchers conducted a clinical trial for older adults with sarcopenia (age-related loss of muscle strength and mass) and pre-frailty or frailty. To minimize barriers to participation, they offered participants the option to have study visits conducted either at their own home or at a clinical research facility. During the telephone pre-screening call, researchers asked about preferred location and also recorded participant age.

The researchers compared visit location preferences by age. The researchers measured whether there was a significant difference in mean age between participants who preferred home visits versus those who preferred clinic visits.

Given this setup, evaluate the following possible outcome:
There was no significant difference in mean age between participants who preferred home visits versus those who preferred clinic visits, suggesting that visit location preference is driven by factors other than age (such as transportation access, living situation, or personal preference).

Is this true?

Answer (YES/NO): YES